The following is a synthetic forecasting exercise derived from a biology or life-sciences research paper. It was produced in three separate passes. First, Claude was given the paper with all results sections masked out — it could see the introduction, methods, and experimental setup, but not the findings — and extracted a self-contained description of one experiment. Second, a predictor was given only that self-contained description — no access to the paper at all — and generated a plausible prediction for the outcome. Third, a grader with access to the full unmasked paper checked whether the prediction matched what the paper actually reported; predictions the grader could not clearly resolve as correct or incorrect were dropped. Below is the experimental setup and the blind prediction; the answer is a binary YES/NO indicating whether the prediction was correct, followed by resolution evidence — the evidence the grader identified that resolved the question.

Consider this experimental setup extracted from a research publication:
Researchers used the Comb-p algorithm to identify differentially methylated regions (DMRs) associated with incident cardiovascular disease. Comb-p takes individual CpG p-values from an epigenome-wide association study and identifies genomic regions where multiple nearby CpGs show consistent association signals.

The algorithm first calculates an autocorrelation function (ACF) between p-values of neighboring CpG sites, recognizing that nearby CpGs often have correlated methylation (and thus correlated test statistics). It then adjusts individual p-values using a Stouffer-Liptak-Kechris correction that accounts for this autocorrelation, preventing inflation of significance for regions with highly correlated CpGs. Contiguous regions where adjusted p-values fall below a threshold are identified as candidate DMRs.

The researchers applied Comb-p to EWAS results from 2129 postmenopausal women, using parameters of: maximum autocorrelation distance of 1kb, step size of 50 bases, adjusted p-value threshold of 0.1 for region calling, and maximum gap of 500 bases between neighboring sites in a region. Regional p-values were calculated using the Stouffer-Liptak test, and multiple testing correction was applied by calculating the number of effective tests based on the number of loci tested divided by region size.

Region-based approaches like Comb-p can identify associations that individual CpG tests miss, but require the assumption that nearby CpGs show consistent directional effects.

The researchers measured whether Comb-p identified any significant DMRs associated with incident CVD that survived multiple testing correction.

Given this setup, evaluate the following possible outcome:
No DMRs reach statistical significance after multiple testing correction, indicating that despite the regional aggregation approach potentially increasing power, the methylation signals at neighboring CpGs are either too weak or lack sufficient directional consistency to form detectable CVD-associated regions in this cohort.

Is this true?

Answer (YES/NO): NO